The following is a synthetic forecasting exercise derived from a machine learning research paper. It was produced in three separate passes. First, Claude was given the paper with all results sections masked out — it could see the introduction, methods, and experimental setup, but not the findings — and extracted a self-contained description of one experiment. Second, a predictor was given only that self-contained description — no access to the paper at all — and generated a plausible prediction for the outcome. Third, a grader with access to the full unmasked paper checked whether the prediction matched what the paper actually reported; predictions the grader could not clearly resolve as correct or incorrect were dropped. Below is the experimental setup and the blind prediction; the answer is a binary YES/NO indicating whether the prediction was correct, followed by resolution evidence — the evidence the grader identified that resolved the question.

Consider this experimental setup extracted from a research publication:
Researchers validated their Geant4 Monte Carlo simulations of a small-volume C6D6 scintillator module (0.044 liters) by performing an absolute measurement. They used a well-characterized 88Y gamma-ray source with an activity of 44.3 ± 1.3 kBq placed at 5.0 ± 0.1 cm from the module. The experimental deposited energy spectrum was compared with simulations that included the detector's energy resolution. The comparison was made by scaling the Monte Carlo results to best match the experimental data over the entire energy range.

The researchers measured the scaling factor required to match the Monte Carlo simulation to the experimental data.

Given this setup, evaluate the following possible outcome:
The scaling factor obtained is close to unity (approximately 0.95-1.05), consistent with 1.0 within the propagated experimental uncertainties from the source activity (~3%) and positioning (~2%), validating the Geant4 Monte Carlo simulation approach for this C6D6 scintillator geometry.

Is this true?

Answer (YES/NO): YES